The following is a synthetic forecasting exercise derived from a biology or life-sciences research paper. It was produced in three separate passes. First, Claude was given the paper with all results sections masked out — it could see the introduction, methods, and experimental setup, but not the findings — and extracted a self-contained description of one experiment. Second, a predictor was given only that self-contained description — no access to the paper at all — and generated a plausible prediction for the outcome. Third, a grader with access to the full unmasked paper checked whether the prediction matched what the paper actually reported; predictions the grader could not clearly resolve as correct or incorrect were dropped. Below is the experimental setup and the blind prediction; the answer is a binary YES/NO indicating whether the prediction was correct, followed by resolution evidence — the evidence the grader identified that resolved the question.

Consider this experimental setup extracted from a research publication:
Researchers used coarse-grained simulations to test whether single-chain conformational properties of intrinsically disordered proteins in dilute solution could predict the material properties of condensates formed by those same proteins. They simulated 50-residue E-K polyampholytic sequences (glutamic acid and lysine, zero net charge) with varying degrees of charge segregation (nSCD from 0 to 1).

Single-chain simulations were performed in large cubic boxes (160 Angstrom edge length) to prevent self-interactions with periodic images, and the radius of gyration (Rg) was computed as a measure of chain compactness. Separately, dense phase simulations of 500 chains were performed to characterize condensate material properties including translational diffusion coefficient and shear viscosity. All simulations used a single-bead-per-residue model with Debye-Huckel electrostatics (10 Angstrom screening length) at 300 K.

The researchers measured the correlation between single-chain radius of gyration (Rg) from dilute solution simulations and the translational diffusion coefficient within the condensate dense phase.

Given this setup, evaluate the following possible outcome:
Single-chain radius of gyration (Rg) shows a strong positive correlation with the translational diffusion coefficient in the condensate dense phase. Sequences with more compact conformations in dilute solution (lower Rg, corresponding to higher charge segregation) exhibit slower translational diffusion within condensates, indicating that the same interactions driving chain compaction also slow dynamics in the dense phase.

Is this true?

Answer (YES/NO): YES